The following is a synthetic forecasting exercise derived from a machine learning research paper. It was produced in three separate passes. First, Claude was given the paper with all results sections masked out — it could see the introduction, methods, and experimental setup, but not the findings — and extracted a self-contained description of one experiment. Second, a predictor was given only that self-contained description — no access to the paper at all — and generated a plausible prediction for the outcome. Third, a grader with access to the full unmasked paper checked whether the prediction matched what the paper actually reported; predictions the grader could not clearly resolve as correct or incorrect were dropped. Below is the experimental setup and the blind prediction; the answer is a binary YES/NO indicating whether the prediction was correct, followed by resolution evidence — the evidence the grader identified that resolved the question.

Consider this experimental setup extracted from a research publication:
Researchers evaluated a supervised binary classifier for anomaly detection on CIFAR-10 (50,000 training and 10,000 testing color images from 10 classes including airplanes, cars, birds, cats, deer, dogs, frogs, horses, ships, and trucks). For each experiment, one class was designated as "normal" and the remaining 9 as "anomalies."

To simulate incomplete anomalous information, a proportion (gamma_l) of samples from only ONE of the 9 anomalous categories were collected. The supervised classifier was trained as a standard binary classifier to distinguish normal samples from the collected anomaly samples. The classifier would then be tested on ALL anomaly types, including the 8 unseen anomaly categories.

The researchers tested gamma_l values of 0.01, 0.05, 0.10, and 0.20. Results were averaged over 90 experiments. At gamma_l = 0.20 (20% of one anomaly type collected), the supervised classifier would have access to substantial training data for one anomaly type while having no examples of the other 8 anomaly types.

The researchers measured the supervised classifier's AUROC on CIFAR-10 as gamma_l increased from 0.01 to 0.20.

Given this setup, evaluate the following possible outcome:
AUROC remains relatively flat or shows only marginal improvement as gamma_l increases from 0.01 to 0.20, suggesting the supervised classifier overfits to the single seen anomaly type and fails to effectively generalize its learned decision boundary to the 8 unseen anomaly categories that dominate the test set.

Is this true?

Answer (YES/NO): NO